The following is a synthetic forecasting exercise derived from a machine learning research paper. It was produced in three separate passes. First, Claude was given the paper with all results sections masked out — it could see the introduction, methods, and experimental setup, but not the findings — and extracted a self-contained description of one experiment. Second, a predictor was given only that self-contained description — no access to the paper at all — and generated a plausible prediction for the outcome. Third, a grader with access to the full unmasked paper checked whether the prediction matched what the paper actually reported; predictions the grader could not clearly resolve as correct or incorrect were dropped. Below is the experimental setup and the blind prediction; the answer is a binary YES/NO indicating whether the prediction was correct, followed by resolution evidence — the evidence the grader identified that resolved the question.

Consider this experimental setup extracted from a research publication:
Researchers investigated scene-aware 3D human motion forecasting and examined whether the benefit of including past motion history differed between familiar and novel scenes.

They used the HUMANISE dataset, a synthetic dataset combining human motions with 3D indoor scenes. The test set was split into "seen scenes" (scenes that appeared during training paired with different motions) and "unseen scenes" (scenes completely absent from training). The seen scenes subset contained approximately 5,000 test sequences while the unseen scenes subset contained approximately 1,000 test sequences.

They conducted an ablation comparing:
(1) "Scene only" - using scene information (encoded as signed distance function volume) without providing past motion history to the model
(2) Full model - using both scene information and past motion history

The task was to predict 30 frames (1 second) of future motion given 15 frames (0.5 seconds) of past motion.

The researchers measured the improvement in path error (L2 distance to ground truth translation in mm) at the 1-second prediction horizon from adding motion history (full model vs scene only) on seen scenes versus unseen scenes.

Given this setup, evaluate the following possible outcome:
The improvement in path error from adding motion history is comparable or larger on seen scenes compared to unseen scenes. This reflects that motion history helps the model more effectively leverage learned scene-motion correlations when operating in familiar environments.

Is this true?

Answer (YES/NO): NO